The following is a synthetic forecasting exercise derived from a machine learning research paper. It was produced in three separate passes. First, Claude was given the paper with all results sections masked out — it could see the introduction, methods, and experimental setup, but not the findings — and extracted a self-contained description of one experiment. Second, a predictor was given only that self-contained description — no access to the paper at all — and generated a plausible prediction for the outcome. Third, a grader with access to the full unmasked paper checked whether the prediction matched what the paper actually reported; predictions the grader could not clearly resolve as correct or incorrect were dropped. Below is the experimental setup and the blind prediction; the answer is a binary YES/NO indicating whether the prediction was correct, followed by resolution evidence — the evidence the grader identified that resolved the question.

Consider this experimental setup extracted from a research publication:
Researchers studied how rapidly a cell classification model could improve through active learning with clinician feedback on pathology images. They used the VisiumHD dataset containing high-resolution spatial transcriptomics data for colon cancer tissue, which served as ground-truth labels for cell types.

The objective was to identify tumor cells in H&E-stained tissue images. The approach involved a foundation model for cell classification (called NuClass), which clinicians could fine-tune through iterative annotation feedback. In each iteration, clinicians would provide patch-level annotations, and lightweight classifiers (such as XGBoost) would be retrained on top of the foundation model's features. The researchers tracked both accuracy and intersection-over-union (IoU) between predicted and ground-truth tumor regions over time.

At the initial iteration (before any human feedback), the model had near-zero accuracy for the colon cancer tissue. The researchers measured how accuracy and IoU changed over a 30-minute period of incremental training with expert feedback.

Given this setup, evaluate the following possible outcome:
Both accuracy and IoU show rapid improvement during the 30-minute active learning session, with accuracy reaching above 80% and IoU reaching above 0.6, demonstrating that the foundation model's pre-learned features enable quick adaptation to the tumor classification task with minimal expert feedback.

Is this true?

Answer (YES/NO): YES